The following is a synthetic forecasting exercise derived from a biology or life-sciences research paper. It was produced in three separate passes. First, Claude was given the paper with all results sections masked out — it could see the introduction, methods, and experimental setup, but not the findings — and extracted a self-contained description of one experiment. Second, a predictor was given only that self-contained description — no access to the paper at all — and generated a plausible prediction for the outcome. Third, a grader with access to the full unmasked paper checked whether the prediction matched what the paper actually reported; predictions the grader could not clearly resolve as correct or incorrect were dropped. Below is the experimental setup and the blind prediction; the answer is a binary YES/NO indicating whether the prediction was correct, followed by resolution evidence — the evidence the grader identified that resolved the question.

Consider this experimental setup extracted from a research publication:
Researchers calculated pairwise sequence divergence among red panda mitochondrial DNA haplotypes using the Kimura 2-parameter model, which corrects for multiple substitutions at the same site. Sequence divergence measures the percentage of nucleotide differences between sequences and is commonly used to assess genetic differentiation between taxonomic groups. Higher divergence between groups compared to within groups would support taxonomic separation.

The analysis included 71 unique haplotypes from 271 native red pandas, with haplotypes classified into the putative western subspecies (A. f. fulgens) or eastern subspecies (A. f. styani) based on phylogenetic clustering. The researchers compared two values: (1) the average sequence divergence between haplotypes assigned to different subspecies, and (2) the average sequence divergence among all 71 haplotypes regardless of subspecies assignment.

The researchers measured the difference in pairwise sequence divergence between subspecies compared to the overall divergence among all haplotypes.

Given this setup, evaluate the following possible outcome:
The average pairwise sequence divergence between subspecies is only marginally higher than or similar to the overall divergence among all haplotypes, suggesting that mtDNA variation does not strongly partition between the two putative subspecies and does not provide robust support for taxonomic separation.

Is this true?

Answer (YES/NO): YES